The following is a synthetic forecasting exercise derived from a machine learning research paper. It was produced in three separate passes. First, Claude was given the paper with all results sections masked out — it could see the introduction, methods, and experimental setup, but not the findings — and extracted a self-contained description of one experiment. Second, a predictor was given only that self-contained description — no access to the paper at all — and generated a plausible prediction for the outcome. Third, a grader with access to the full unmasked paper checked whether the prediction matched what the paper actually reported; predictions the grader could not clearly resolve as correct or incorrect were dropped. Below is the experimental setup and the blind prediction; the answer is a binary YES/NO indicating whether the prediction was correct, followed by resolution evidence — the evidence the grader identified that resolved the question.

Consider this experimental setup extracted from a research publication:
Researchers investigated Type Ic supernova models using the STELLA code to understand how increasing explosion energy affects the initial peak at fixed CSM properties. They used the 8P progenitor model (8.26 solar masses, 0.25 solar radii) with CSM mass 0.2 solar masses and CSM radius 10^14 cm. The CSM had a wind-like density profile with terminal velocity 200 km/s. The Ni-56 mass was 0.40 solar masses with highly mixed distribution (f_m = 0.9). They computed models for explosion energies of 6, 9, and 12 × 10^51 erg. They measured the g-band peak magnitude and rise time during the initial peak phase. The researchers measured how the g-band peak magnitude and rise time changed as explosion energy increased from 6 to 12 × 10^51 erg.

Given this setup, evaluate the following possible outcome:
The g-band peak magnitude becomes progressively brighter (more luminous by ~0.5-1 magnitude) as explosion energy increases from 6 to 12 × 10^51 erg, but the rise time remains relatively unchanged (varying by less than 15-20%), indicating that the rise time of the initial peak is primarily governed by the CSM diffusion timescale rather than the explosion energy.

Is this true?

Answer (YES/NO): NO